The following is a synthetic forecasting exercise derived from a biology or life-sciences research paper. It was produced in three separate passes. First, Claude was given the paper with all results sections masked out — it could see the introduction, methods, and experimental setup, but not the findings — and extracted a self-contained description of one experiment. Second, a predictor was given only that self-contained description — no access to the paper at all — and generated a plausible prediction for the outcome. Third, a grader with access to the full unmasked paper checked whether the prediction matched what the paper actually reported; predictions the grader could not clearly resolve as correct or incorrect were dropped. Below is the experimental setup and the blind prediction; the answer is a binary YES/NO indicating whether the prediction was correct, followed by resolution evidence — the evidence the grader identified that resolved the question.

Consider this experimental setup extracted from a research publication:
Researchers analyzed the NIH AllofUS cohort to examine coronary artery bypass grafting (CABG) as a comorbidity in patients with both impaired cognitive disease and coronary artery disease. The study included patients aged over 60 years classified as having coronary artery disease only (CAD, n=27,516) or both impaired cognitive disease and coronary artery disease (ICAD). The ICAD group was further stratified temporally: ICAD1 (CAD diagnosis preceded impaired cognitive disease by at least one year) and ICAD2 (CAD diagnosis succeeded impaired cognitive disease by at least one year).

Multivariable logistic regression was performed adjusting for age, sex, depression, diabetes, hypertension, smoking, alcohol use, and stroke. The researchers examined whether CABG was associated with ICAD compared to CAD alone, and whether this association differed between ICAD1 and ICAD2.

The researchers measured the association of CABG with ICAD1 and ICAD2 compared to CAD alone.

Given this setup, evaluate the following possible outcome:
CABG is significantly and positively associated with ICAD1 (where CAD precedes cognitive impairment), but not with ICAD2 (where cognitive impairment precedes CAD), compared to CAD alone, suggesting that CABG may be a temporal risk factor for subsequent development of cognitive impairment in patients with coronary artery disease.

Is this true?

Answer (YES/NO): YES